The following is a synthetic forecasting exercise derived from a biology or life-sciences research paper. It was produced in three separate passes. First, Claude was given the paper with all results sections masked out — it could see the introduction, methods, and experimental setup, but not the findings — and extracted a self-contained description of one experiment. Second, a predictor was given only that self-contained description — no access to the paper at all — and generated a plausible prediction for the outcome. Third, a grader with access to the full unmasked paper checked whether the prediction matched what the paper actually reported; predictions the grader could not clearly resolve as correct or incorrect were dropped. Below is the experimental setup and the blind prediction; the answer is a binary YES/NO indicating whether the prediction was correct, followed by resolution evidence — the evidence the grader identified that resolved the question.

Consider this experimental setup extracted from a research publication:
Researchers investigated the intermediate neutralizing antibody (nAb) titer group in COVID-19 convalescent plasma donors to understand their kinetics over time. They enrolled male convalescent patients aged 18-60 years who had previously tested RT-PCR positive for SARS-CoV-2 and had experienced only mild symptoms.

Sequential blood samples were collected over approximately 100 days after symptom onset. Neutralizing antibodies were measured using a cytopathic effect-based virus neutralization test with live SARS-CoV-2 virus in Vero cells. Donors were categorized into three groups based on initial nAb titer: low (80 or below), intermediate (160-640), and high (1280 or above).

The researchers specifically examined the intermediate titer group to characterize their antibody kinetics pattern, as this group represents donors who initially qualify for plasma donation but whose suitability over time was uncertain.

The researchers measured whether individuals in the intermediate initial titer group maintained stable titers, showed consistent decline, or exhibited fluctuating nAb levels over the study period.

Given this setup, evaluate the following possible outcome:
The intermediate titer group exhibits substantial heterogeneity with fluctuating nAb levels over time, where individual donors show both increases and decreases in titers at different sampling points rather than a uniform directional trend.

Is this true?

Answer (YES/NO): NO